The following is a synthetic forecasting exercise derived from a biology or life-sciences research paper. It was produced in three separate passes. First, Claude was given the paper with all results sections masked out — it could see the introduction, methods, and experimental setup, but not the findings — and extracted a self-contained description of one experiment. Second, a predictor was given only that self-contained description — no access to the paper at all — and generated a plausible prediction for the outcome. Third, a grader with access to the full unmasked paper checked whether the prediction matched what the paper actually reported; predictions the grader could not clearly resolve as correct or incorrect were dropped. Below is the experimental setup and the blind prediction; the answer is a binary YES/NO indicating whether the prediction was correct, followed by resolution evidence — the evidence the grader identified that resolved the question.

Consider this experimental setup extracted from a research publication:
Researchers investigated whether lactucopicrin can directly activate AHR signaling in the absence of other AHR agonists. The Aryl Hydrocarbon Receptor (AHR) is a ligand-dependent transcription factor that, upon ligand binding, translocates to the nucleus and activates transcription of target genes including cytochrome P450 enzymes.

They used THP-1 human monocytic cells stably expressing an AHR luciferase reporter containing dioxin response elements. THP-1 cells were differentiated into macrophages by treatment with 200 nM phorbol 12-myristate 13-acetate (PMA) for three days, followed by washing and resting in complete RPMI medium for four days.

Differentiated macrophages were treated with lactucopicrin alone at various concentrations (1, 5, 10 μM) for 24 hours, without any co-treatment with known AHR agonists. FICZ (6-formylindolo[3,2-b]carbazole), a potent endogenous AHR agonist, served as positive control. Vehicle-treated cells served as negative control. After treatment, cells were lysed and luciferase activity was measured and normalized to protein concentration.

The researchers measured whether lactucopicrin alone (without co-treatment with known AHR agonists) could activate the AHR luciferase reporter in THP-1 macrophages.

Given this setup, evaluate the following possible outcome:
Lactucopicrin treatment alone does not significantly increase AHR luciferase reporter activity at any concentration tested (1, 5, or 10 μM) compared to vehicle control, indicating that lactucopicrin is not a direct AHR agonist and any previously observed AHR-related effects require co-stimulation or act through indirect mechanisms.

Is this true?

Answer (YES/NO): YES